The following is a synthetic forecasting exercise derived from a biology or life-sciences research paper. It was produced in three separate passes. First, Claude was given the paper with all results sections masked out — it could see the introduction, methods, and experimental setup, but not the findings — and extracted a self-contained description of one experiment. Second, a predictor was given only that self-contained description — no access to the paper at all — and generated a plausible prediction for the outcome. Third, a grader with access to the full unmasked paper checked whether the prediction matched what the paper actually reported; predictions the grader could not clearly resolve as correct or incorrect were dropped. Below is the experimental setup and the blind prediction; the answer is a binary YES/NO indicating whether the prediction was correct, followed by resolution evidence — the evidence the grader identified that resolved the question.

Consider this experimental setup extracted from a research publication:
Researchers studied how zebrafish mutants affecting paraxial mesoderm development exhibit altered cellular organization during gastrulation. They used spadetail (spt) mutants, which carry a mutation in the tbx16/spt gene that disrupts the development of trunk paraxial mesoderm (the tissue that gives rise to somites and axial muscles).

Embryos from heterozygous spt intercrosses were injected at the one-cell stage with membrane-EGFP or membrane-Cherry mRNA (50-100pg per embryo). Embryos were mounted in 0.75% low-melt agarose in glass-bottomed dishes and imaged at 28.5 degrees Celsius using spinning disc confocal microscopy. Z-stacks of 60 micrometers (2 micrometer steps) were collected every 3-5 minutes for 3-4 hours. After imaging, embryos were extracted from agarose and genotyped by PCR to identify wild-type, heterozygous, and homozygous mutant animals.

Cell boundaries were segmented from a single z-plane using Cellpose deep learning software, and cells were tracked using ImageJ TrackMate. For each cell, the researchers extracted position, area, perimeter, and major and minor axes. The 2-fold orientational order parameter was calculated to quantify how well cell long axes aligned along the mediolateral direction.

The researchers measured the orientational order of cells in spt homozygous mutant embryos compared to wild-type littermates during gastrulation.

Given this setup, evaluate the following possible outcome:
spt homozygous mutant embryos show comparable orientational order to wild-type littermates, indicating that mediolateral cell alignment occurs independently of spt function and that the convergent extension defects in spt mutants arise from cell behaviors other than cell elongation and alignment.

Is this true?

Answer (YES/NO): NO